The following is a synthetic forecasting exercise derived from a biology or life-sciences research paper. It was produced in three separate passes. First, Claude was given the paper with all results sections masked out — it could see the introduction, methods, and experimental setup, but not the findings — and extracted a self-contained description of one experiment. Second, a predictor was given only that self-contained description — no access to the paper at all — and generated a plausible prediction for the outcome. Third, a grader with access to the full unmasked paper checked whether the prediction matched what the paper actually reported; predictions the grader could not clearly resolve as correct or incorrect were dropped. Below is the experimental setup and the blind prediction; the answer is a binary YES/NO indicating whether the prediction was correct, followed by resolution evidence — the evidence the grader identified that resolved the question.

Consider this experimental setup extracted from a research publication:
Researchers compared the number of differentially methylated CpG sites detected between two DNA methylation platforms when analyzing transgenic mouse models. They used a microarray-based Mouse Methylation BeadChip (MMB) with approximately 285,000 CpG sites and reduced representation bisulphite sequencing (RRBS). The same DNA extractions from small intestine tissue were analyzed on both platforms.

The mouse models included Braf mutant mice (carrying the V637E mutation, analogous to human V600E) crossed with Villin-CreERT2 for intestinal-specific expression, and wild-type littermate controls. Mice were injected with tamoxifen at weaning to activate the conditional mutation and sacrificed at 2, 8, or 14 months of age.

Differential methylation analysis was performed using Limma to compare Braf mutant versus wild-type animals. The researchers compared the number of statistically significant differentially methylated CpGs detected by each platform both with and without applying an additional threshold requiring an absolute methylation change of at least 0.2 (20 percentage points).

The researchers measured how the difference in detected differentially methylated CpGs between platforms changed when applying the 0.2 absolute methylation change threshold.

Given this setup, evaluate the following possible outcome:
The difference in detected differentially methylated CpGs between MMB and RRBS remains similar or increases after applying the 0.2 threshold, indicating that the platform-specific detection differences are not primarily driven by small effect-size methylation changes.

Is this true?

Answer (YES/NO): NO